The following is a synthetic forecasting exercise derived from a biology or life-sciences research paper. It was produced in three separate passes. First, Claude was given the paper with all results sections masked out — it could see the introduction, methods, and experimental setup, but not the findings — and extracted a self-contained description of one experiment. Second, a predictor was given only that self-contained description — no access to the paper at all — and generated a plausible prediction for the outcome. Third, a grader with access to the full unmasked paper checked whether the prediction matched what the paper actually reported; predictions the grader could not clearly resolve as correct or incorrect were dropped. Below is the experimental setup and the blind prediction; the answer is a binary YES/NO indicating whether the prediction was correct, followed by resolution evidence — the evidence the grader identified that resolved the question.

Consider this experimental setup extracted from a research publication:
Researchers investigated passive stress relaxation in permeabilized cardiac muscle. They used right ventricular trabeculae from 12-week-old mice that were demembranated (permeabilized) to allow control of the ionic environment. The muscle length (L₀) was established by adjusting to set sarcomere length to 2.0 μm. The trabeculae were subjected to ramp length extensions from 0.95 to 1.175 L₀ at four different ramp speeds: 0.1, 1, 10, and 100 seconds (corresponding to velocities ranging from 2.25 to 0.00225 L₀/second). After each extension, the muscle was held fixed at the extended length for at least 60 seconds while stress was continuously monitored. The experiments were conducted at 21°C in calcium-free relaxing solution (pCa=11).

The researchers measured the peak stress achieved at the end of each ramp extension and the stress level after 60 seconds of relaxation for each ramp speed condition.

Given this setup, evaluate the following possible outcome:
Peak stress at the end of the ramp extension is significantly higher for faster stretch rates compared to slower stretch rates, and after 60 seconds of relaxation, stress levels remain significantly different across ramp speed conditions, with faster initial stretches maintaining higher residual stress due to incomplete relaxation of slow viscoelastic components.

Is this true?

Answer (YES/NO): NO